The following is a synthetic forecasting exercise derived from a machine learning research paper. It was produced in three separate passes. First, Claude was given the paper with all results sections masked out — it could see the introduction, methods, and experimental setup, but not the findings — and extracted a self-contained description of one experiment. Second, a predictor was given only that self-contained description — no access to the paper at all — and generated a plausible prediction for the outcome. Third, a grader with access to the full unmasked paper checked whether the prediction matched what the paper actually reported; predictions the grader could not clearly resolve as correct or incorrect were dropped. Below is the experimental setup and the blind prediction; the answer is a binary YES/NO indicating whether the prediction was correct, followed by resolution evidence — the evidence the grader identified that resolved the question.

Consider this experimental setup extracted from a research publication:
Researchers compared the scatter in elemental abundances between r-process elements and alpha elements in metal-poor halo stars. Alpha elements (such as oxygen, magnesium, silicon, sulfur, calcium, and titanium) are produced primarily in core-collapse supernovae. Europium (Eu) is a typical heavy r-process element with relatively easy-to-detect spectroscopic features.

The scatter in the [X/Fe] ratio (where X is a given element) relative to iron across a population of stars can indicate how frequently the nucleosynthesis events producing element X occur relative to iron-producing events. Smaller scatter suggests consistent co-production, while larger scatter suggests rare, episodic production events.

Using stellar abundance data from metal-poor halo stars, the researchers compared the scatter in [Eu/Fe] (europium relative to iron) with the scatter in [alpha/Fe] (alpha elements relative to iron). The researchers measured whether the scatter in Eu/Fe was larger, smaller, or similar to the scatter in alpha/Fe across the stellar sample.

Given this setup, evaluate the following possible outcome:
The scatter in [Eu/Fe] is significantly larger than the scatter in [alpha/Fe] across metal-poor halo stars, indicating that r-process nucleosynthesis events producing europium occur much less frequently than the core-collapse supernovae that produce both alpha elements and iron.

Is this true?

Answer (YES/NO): YES